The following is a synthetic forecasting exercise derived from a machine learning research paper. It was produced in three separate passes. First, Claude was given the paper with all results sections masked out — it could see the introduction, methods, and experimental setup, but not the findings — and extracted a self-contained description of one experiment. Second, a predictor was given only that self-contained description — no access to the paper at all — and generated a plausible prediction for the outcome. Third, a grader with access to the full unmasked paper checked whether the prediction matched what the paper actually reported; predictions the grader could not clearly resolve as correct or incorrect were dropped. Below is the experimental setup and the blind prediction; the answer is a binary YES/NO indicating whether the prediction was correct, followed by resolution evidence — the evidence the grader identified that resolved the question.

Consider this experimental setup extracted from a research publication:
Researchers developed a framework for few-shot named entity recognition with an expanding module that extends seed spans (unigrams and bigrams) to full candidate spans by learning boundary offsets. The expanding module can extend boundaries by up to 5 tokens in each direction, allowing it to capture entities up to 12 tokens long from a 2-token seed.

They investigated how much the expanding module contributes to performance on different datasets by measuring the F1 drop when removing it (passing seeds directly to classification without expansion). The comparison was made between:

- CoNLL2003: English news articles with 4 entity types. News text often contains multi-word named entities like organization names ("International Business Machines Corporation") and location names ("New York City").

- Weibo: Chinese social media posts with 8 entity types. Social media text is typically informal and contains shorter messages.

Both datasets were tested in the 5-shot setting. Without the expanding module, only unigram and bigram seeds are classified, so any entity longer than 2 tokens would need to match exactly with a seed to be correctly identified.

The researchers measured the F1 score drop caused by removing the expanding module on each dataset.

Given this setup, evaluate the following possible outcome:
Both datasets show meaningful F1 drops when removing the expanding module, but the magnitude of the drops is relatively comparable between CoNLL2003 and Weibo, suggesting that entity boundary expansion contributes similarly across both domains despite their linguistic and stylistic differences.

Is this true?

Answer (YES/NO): NO